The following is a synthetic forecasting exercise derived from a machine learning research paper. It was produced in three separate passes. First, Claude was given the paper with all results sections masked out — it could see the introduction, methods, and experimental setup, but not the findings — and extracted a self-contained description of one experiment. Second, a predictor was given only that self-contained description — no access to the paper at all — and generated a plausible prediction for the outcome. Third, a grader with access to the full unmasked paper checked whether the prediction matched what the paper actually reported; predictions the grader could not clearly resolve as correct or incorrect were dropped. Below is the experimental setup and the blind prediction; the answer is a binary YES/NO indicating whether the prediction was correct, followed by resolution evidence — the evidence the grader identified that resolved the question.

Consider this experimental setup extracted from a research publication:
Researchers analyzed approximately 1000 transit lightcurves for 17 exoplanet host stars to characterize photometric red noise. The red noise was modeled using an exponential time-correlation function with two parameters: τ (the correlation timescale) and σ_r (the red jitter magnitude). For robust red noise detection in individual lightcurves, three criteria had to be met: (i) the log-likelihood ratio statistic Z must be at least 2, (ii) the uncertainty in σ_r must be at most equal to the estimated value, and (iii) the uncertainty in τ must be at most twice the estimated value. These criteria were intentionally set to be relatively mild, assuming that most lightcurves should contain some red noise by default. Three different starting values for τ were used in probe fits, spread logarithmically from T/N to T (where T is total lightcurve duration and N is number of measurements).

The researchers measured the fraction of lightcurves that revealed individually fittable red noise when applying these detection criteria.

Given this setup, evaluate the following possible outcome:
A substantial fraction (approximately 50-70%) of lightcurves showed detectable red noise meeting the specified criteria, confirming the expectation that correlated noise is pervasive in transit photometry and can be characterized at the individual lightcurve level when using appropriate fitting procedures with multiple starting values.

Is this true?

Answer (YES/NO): NO